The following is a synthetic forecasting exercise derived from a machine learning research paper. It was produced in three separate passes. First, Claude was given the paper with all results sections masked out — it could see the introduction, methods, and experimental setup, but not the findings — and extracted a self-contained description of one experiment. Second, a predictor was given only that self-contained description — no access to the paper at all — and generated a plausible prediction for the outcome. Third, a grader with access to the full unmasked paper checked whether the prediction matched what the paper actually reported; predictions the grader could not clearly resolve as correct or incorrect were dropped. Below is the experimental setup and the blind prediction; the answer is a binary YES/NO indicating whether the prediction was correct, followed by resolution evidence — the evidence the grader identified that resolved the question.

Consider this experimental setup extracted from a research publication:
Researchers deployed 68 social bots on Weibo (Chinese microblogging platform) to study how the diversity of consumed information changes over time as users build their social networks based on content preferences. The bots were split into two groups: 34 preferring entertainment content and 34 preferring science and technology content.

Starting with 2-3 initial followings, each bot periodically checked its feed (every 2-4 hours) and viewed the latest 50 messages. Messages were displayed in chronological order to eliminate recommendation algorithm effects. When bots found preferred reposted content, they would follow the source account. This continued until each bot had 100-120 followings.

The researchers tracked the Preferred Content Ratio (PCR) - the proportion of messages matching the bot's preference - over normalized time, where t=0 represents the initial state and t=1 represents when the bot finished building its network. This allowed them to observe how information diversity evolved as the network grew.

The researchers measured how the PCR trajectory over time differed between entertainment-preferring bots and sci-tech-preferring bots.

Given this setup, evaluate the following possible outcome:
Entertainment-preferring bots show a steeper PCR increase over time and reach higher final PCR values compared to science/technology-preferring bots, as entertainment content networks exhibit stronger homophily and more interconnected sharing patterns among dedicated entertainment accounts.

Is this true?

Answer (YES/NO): NO